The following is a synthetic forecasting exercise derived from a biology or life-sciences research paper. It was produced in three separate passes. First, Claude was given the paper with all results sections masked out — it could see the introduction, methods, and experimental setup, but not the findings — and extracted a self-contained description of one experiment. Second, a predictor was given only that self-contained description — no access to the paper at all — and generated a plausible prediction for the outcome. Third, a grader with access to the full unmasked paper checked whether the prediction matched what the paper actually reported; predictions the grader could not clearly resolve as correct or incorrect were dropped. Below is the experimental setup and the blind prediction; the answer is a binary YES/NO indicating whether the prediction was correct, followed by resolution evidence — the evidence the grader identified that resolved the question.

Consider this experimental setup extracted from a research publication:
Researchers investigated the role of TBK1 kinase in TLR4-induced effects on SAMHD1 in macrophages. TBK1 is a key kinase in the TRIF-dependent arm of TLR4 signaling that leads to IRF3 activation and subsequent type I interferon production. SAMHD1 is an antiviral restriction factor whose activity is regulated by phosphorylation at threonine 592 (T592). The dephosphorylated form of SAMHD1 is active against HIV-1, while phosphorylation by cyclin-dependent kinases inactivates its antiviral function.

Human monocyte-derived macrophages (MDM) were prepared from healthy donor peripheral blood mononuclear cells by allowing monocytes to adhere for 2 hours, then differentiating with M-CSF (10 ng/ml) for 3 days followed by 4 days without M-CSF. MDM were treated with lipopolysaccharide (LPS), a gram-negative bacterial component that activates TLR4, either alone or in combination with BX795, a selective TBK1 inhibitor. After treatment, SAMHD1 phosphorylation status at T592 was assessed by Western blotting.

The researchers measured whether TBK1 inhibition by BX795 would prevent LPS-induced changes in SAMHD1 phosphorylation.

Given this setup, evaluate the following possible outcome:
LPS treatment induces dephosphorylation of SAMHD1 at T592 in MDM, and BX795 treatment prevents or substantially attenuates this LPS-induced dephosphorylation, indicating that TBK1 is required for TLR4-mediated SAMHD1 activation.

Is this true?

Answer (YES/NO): NO